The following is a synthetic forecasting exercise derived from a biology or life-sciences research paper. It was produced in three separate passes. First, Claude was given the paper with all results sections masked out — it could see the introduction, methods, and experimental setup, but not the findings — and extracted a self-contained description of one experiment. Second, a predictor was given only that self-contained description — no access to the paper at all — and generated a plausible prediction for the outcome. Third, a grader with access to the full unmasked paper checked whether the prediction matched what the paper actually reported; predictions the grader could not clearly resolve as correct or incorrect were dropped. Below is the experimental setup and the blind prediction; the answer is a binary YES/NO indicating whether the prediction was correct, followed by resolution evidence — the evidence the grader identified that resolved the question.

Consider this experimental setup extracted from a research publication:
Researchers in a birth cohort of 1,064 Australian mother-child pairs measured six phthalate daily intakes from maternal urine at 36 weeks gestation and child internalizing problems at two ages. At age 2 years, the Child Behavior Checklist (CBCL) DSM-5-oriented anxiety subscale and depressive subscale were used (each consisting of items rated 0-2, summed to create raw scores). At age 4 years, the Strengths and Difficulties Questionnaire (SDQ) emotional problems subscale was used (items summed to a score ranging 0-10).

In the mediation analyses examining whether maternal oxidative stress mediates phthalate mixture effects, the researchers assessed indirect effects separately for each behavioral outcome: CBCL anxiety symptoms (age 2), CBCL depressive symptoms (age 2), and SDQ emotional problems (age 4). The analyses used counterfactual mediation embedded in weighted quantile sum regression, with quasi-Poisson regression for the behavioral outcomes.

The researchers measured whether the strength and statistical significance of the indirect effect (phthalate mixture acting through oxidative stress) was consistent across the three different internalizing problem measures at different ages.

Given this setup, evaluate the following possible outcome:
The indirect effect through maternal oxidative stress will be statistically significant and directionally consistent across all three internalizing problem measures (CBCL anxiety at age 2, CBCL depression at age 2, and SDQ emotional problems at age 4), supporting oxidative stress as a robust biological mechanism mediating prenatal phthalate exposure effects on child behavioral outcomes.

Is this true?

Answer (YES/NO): NO